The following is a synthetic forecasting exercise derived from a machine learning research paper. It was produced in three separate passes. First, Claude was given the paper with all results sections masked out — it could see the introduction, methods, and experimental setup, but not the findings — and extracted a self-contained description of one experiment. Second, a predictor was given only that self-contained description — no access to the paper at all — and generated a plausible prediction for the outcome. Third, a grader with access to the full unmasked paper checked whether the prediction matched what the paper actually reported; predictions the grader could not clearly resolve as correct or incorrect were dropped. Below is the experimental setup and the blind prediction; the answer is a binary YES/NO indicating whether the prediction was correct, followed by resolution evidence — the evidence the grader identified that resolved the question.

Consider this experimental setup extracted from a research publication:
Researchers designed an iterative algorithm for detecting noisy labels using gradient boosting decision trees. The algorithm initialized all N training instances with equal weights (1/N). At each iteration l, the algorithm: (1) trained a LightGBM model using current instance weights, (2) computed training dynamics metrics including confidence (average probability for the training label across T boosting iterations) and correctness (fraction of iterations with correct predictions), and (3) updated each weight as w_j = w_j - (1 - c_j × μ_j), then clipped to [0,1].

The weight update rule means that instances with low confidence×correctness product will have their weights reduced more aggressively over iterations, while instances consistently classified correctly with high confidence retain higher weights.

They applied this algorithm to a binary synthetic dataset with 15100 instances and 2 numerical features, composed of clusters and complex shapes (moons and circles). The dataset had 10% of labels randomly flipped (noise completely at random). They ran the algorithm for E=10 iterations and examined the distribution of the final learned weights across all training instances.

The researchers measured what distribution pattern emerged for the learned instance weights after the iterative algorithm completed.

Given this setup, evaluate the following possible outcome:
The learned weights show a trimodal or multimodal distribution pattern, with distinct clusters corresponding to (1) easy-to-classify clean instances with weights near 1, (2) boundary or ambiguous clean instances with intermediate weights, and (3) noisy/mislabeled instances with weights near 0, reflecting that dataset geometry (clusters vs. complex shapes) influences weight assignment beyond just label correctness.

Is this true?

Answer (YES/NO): NO